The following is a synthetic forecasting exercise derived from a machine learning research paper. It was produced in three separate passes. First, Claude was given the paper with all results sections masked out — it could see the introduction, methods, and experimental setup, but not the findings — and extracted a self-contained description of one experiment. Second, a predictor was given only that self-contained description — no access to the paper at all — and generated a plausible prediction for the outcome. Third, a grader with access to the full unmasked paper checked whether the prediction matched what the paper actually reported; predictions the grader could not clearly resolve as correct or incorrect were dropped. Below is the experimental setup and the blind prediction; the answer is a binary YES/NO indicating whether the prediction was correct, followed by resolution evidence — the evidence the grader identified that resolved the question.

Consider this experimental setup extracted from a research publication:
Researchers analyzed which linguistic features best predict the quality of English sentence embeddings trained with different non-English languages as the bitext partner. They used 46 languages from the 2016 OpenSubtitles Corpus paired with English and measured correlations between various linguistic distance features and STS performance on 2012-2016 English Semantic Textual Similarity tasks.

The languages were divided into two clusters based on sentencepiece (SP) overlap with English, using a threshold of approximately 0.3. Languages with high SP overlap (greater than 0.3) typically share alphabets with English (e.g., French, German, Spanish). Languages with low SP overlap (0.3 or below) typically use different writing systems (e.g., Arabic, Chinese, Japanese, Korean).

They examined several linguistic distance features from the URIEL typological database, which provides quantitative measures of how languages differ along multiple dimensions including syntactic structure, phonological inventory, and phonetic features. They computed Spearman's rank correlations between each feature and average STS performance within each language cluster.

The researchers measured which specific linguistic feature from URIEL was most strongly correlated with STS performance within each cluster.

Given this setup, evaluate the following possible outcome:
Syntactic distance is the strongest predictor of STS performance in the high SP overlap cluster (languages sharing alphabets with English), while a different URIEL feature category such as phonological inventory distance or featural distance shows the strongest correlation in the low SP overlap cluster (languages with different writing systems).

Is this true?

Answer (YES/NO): NO